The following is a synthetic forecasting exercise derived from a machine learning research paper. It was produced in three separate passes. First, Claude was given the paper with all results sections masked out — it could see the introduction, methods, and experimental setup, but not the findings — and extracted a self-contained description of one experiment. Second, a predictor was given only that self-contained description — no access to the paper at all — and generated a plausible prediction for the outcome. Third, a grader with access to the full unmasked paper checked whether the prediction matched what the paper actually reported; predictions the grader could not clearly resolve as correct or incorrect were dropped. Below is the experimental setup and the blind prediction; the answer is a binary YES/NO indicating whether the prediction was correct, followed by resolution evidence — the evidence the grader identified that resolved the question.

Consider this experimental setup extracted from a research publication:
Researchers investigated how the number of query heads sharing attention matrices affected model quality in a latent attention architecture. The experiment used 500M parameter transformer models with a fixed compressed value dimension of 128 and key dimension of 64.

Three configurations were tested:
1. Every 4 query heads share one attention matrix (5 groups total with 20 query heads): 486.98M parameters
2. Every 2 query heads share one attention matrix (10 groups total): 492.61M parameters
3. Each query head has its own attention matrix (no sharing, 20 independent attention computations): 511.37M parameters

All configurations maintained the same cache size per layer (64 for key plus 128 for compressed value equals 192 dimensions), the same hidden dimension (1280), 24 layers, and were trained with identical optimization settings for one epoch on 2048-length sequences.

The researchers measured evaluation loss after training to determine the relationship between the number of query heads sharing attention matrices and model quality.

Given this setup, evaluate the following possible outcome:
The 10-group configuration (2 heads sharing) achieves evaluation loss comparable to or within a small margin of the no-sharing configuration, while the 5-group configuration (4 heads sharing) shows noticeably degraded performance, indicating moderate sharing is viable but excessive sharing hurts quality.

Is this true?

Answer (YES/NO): NO